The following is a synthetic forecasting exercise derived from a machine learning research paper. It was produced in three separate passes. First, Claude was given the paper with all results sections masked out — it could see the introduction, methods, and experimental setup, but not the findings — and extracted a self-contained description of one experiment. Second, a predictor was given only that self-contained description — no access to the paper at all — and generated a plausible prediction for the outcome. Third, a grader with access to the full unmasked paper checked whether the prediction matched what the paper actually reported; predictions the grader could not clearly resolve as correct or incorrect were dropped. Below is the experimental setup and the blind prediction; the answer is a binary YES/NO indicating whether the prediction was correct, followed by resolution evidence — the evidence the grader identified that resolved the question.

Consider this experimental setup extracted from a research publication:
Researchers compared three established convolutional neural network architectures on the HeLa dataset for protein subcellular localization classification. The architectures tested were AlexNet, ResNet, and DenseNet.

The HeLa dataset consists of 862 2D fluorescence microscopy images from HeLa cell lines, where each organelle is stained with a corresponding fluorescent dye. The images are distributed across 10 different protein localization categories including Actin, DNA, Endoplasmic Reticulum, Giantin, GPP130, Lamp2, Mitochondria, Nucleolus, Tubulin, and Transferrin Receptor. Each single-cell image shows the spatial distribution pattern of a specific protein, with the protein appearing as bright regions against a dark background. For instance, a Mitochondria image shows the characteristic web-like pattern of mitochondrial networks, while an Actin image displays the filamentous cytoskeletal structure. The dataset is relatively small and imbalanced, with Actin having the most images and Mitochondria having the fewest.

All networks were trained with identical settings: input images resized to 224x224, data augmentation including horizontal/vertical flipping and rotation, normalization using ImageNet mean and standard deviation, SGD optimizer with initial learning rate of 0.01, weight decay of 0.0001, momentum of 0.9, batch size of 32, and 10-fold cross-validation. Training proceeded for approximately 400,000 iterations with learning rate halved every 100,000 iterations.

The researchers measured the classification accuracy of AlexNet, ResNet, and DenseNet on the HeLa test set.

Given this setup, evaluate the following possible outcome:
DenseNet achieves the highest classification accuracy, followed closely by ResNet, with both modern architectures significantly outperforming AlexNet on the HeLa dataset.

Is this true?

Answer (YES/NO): NO